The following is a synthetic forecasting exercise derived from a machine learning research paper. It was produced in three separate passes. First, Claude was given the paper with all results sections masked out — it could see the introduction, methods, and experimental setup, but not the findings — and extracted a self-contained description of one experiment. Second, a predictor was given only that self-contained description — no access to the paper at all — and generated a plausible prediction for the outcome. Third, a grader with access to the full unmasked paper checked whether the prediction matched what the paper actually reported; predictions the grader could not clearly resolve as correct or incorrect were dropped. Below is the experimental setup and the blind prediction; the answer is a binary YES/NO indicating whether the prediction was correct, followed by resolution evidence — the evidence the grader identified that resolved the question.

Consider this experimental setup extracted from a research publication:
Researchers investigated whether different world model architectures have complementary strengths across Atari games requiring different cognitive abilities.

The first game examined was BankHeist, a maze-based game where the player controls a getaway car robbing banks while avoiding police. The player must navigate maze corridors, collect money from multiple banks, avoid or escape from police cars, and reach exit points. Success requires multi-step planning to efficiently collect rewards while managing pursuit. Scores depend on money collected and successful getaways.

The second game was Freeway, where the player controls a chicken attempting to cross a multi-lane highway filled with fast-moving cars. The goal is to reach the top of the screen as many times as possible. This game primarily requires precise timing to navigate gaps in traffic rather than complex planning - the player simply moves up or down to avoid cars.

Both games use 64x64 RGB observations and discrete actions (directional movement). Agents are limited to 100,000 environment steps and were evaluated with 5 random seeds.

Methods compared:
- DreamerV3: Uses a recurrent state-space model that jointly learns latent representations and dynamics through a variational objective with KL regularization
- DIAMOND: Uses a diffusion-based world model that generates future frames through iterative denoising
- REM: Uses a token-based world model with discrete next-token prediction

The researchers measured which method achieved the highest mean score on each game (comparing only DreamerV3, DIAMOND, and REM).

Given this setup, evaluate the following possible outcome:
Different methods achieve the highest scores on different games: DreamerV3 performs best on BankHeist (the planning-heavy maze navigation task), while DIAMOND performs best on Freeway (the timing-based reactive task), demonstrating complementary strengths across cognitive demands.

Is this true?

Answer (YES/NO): YES